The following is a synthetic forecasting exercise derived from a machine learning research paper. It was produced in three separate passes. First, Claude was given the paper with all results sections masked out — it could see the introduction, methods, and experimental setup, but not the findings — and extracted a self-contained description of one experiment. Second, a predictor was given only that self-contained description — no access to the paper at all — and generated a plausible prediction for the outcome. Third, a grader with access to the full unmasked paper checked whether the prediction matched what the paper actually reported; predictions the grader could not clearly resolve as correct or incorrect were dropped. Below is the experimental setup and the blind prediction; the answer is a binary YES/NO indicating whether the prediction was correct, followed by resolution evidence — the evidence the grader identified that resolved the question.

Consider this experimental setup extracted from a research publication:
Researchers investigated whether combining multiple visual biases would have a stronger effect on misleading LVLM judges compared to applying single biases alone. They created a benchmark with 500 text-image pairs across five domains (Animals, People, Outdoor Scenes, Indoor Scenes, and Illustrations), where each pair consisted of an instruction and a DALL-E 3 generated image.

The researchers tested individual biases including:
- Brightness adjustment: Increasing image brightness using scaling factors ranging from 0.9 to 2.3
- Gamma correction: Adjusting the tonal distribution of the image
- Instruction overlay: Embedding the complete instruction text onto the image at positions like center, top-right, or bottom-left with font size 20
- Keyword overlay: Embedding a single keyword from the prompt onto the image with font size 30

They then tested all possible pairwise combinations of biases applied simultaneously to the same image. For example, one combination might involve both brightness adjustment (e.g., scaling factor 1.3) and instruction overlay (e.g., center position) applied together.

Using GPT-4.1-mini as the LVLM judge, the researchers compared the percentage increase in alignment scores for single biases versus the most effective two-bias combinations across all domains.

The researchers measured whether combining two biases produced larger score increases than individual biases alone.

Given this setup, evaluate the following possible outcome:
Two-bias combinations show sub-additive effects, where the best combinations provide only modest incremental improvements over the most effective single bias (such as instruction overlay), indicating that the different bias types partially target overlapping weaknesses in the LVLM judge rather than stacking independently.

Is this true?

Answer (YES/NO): NO